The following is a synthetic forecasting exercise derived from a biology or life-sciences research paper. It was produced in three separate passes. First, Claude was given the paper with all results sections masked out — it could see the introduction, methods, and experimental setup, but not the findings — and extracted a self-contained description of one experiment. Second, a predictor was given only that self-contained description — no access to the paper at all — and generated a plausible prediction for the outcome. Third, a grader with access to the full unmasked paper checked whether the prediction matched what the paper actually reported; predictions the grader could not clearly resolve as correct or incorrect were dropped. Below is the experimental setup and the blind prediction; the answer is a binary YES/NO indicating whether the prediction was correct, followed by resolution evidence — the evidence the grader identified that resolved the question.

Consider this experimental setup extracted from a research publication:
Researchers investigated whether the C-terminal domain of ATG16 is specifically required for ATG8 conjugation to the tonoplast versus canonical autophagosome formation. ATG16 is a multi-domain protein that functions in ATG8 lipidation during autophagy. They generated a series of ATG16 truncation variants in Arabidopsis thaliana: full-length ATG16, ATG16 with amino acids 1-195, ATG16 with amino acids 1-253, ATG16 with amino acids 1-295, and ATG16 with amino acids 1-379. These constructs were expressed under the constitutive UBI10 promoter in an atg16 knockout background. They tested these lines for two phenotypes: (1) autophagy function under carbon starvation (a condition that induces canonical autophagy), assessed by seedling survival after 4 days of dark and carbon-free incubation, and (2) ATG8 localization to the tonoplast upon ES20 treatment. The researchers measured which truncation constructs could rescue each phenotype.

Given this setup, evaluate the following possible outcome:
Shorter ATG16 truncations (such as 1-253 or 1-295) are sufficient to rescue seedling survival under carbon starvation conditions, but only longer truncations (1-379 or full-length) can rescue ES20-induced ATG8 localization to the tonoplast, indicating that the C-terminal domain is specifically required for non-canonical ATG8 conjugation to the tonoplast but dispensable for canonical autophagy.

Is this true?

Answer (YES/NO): NO